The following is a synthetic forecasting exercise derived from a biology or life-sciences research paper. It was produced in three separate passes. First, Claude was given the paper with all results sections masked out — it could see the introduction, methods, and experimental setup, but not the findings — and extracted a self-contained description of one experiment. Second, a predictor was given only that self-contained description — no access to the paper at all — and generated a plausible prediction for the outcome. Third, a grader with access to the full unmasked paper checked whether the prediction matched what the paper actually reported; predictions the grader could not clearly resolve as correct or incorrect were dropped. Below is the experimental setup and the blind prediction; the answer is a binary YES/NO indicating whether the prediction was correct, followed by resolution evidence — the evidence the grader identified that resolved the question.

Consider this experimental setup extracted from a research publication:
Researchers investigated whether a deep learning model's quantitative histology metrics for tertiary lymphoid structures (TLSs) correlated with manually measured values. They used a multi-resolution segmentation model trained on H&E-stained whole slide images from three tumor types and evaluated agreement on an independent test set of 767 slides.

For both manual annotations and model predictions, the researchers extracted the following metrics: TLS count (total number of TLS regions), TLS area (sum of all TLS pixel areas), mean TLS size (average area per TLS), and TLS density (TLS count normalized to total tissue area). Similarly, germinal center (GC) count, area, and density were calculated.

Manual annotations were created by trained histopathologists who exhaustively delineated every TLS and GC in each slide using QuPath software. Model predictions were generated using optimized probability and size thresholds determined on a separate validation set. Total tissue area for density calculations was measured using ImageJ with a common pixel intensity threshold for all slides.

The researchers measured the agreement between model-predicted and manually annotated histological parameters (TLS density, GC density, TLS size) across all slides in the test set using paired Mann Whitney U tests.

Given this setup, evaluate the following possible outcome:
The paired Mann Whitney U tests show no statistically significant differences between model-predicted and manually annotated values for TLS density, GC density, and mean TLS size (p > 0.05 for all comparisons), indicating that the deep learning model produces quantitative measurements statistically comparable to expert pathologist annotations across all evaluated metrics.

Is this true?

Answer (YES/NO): NO